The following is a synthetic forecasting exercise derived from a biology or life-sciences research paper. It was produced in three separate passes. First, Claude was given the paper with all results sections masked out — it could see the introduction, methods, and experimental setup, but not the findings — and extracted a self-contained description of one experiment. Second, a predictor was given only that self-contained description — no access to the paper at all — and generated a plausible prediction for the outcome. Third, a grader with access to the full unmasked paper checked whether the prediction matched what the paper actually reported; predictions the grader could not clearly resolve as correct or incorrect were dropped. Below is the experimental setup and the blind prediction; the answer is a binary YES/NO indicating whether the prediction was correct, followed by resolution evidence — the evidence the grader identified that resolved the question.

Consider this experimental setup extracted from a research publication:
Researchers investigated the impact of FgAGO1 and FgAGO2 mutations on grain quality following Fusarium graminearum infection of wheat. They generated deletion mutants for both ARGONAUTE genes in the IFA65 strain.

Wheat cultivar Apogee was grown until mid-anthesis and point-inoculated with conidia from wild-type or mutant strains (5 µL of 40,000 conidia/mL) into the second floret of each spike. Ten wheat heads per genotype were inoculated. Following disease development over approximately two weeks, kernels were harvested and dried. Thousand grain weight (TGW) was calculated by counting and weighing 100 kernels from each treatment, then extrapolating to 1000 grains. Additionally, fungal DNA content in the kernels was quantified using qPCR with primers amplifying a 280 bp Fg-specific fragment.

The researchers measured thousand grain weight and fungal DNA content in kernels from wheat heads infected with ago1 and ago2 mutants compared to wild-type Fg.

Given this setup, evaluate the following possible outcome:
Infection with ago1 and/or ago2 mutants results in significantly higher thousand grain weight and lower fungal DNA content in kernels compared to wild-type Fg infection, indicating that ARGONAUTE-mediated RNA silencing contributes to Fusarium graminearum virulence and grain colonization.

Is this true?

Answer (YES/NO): NO